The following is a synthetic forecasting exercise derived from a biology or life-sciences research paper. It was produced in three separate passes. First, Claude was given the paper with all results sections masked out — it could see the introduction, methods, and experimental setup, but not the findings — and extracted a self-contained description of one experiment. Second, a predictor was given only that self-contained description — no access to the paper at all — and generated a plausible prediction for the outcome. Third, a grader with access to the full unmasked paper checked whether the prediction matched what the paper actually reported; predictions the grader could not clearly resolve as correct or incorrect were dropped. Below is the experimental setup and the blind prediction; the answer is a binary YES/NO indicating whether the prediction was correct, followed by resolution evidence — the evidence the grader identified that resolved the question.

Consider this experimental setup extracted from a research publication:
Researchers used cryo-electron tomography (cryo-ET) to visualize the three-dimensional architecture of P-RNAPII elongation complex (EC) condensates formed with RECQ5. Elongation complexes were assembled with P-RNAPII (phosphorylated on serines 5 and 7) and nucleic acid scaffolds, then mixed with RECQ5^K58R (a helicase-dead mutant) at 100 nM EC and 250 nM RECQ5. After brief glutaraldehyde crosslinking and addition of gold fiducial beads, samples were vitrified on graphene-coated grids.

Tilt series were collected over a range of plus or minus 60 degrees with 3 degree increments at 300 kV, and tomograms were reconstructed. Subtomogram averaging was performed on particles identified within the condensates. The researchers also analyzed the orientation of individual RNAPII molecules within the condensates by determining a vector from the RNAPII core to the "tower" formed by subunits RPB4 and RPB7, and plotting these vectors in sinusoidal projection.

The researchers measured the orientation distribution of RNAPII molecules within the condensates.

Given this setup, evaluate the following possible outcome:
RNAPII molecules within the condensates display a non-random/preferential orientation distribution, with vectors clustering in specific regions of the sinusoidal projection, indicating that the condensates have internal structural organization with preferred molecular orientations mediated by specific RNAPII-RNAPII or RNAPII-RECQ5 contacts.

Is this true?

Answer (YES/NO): NO